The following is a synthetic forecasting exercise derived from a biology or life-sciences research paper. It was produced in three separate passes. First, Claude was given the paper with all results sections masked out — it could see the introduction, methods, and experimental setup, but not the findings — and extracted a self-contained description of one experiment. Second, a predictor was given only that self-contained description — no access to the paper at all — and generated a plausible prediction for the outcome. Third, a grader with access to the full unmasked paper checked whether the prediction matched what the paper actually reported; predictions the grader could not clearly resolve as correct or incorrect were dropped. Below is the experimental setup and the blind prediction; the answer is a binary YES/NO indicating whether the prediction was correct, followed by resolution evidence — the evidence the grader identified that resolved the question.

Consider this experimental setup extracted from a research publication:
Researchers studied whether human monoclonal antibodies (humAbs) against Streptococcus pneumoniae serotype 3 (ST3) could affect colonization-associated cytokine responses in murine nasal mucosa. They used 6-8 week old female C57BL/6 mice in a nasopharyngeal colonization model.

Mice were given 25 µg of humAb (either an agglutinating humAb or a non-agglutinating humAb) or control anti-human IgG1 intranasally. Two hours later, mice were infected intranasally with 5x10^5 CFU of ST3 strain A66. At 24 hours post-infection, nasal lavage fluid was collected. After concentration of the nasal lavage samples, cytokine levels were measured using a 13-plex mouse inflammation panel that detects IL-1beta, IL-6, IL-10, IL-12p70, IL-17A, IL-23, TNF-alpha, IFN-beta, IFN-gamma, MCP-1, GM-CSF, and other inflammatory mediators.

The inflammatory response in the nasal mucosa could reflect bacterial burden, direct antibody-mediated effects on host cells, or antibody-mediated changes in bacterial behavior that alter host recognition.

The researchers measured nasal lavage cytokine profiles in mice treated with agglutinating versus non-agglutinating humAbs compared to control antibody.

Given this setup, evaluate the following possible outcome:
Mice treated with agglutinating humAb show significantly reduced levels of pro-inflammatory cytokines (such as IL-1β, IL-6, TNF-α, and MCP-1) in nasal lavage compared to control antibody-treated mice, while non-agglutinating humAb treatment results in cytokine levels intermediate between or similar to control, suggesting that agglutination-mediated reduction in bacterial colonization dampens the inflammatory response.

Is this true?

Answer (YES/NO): NO